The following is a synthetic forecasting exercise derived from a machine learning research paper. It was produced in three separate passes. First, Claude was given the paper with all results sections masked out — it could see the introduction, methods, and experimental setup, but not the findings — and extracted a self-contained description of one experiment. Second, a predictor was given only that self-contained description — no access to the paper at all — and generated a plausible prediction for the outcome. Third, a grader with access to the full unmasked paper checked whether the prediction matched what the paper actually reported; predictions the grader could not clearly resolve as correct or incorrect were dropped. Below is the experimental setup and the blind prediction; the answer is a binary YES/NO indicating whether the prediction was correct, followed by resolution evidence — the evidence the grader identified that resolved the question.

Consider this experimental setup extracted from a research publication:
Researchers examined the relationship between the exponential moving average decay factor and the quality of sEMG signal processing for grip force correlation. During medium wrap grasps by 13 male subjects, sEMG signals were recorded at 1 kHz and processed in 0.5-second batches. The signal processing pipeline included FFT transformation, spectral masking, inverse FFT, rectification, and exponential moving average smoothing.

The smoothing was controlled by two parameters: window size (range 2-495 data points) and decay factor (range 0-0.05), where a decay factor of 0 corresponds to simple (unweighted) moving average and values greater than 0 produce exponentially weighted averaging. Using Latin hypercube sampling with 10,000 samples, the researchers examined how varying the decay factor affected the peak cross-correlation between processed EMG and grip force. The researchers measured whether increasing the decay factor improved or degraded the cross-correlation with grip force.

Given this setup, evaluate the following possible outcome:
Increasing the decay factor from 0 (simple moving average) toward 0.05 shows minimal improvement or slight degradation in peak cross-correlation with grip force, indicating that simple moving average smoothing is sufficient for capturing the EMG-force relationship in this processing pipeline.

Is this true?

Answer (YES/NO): YES